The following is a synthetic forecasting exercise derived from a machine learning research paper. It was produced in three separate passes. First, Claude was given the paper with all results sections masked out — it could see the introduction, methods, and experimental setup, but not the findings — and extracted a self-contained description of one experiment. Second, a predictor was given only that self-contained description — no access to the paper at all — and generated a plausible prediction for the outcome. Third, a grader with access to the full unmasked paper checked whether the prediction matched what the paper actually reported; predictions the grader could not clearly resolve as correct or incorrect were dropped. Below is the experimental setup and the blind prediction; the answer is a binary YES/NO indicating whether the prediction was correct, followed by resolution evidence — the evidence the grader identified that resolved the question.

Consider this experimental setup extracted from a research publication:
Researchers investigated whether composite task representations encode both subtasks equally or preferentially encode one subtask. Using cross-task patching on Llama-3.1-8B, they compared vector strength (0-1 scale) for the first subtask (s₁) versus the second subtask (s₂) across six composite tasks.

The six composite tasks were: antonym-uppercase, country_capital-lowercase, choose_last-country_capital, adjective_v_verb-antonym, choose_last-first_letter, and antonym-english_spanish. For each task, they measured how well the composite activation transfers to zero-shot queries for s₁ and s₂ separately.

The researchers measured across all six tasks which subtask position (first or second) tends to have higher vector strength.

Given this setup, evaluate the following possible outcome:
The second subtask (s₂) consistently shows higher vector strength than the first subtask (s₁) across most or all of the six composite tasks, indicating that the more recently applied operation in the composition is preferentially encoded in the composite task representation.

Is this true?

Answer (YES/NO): NO